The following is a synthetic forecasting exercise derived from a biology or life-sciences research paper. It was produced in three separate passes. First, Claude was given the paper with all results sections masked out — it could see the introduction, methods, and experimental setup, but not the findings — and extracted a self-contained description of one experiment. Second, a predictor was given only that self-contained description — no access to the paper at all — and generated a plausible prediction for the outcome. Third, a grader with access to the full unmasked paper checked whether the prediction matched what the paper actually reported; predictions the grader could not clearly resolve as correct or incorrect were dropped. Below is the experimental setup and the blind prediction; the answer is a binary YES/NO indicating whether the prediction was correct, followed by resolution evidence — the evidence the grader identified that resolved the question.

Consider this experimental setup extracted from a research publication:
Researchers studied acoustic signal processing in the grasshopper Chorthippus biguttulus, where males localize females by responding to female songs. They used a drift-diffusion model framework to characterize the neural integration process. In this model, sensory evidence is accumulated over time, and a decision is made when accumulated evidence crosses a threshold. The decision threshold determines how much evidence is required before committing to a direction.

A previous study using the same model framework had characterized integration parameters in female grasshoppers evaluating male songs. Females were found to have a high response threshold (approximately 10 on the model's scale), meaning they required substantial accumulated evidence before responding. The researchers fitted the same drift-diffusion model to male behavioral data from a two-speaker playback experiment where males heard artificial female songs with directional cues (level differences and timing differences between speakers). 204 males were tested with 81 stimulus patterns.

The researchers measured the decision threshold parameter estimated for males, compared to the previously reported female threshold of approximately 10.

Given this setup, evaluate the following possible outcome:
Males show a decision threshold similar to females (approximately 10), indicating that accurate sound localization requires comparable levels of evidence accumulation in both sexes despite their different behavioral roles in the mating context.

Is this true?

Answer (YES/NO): NO